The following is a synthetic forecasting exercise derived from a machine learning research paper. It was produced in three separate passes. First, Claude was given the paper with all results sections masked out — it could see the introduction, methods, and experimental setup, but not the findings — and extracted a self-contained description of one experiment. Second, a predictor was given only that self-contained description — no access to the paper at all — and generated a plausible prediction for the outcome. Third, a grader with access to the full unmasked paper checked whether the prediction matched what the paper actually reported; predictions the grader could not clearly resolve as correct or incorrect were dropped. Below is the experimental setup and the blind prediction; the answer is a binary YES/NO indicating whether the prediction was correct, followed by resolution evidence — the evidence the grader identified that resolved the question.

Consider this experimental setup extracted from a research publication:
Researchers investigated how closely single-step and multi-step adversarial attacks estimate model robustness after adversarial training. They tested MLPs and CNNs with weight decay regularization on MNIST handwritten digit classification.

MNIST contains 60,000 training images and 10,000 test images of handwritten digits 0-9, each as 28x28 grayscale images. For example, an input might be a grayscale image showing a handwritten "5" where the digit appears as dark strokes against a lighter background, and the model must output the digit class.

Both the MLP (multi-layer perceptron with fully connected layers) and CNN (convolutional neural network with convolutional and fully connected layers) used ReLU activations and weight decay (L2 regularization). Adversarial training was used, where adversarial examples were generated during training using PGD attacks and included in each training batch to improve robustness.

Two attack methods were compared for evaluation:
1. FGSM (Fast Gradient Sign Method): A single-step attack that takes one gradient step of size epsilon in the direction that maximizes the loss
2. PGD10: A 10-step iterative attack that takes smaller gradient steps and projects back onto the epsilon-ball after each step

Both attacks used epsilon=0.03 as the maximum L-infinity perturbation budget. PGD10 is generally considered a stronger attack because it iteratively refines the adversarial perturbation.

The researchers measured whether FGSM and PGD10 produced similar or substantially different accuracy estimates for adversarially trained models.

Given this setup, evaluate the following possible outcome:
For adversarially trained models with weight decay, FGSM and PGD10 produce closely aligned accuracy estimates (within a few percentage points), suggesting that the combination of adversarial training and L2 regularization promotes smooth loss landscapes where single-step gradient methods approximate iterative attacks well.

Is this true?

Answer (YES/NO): YES